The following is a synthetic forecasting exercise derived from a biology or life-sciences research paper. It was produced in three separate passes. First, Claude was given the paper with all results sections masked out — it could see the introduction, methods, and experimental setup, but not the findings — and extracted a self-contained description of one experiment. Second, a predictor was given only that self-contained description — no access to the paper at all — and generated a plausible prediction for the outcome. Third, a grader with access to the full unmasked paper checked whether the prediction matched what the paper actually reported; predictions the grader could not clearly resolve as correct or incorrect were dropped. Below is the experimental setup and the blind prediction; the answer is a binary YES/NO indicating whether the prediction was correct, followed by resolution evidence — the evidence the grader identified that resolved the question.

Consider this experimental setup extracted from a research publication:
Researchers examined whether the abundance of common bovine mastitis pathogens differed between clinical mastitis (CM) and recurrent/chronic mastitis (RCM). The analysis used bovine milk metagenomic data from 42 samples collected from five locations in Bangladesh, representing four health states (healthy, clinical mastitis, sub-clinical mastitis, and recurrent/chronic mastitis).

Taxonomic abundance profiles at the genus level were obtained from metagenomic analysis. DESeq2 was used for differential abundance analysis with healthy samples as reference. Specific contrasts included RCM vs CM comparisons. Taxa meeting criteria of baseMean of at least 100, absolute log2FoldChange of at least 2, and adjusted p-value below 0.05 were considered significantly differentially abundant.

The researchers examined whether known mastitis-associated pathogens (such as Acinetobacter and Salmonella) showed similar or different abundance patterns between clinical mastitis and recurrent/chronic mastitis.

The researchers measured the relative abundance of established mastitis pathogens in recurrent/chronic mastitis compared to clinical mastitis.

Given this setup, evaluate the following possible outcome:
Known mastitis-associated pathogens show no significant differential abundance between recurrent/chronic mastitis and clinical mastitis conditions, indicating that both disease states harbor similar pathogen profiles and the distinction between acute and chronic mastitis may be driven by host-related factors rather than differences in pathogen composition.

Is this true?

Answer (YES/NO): NO